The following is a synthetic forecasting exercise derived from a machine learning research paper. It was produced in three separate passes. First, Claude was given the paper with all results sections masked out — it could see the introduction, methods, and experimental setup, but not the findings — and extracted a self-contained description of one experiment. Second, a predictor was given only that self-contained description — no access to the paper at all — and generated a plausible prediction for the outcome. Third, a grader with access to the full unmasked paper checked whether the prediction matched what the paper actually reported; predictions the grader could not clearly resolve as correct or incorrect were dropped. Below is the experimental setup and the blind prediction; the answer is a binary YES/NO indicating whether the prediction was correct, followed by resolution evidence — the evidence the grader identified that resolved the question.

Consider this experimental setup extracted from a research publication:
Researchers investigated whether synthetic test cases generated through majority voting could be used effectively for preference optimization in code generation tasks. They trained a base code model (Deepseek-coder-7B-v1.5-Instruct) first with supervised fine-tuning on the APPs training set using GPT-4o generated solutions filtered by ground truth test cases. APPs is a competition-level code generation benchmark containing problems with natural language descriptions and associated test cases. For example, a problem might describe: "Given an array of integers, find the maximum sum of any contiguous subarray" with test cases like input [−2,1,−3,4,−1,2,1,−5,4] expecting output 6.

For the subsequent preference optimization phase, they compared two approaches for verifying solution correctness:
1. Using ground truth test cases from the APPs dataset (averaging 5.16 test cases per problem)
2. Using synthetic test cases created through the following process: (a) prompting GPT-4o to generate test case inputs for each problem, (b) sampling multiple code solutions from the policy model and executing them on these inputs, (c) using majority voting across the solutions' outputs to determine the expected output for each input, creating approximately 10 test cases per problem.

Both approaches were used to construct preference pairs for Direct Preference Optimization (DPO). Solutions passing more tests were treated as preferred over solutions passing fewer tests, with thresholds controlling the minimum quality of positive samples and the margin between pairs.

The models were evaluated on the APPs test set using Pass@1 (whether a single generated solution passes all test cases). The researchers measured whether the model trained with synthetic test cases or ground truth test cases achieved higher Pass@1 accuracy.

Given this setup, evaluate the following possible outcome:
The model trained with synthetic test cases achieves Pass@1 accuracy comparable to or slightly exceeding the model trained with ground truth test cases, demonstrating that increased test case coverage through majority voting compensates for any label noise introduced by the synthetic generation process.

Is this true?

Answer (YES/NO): YES